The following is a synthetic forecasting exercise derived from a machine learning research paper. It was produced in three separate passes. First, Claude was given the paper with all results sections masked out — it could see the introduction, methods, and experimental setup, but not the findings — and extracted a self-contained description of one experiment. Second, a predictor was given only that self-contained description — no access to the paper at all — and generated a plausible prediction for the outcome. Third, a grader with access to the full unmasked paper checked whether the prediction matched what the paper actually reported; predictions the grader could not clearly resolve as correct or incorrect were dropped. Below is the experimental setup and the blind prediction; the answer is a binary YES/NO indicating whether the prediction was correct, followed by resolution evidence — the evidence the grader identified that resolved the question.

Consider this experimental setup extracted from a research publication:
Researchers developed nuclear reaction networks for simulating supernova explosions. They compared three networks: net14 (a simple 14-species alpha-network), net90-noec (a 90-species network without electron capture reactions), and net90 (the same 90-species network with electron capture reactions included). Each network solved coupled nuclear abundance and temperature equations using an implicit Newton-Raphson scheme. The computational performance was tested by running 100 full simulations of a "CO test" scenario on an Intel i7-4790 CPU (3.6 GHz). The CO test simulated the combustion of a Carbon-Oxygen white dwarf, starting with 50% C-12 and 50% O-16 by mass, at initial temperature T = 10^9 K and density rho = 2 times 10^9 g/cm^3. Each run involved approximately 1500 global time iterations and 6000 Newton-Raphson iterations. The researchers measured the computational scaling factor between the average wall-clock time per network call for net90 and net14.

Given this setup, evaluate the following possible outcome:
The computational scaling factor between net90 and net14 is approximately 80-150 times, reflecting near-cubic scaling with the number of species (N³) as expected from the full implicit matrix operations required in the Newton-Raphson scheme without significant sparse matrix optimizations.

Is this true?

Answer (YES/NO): NO